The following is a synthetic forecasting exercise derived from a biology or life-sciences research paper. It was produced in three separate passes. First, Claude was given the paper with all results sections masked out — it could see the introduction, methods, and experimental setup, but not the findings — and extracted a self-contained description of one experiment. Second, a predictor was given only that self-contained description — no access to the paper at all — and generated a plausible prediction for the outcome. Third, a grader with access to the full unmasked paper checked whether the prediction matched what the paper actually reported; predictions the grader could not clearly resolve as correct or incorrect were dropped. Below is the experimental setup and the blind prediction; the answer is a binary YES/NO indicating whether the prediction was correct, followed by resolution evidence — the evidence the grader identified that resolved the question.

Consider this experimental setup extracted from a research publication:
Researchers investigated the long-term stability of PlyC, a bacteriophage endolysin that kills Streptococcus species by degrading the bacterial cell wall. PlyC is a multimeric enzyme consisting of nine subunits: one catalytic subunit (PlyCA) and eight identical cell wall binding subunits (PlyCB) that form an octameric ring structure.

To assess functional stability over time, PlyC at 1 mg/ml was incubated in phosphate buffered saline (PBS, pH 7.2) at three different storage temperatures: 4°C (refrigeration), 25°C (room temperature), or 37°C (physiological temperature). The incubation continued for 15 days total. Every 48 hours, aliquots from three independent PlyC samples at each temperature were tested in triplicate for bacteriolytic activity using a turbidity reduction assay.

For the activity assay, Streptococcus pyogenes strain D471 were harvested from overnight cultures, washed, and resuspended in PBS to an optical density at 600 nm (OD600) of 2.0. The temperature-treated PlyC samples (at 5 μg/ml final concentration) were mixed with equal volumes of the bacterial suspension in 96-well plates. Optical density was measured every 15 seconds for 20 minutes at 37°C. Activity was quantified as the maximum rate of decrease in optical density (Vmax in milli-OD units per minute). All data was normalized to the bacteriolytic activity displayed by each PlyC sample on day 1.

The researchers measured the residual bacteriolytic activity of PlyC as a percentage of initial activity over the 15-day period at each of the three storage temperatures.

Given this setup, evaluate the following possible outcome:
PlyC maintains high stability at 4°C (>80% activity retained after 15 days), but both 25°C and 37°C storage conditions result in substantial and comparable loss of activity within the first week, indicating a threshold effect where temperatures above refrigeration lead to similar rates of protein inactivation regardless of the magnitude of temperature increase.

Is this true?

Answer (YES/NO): NO